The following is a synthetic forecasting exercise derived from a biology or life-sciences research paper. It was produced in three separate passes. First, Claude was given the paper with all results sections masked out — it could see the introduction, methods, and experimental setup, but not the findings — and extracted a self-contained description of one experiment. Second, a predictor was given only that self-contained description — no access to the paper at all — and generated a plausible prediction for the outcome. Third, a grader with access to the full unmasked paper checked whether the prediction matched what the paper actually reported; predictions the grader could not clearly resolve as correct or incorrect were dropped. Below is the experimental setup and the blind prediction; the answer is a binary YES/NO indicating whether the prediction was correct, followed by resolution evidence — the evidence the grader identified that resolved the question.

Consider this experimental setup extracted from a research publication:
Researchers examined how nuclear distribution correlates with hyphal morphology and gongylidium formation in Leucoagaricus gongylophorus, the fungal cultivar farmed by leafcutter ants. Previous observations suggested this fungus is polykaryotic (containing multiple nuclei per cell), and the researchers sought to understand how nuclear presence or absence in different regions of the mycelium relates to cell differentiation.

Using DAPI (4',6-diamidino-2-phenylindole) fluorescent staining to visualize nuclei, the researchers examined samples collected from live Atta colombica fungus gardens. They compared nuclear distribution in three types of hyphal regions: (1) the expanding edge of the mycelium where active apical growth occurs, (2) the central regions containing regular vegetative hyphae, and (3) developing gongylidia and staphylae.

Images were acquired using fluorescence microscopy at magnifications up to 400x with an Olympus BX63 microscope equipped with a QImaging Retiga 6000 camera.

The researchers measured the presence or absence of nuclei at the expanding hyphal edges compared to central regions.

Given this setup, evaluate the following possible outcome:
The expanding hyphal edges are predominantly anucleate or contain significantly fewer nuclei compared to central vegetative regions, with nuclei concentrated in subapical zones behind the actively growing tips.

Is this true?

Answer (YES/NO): NO